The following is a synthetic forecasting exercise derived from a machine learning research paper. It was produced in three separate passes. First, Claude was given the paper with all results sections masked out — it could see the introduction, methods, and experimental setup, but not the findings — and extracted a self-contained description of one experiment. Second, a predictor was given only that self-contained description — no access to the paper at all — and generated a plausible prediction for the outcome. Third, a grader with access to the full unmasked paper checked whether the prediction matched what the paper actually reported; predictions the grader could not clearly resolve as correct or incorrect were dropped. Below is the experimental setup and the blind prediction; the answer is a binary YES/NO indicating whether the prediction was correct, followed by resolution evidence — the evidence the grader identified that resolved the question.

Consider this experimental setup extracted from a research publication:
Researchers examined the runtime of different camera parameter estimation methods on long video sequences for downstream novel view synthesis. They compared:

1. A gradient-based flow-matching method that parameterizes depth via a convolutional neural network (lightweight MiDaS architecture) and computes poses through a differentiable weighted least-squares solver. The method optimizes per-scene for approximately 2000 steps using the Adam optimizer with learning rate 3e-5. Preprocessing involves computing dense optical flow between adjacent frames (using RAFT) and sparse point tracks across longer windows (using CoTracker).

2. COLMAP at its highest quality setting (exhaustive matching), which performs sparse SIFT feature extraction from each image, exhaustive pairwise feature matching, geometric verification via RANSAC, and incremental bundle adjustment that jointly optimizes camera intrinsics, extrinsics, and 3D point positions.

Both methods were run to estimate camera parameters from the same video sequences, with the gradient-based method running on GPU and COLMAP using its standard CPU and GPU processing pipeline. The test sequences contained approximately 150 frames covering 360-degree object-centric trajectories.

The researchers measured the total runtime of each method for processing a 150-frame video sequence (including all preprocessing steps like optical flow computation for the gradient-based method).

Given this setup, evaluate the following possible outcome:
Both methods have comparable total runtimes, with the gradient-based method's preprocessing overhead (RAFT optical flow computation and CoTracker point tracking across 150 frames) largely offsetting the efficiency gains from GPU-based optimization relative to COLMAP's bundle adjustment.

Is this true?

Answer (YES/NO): NO